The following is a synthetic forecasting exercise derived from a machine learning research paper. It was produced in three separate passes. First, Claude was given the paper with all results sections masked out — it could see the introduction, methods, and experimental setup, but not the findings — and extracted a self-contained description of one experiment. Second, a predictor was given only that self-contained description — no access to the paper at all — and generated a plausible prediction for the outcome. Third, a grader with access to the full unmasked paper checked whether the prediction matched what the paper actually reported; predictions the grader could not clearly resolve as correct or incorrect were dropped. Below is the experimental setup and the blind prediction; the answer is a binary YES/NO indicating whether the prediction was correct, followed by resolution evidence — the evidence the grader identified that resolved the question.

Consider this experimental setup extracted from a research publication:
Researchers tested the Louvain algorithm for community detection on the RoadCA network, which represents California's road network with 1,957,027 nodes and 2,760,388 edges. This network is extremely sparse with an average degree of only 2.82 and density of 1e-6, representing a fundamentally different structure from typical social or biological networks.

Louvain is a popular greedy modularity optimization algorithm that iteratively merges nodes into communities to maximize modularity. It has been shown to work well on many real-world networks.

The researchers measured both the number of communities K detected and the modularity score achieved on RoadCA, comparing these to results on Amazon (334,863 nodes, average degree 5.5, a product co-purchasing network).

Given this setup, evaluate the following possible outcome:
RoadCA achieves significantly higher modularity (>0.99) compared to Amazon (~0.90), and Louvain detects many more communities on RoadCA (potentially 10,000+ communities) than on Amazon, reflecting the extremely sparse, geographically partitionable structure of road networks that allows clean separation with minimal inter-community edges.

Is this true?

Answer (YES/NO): NO